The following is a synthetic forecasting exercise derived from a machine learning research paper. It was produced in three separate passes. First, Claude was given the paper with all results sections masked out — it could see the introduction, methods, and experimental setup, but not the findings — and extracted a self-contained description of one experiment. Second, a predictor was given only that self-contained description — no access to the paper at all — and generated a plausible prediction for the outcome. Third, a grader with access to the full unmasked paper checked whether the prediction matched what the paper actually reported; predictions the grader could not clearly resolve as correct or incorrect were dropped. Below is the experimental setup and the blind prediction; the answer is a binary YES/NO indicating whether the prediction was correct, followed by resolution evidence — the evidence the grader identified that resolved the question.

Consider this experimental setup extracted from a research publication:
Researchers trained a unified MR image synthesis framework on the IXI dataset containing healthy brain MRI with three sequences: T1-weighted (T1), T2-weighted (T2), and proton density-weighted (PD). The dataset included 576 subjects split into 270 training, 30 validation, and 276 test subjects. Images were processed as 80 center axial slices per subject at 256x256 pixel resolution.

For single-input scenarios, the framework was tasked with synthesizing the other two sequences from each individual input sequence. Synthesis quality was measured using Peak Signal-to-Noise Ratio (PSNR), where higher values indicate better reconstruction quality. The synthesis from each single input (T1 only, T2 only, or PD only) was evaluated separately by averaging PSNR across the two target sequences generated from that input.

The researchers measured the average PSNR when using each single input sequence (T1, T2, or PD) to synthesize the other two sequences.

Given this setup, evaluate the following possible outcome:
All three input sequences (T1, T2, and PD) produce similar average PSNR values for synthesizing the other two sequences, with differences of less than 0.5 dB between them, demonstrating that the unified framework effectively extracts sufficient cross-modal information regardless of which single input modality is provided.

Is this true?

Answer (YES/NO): NO